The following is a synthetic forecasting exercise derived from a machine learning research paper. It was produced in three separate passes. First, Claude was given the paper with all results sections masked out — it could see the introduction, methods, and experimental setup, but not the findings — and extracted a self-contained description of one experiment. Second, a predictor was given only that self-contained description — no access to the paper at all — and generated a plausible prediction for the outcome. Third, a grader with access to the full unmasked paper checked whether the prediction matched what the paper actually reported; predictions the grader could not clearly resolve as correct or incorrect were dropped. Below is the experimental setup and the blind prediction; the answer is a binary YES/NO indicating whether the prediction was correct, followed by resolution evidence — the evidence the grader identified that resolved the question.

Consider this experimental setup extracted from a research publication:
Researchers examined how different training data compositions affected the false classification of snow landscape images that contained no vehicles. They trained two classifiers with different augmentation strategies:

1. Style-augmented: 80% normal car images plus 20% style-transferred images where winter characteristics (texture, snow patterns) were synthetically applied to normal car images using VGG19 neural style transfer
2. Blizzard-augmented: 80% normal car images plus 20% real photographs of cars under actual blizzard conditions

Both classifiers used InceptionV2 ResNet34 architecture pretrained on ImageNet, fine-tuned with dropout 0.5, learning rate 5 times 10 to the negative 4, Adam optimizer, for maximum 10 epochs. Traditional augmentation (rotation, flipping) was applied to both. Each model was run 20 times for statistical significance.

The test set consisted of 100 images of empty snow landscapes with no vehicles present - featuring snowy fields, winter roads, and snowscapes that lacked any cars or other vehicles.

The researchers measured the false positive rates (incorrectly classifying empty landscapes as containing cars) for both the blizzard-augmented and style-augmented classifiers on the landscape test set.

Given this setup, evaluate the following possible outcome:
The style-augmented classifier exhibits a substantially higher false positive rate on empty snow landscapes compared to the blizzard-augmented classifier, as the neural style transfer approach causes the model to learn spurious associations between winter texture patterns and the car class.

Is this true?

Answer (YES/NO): NO